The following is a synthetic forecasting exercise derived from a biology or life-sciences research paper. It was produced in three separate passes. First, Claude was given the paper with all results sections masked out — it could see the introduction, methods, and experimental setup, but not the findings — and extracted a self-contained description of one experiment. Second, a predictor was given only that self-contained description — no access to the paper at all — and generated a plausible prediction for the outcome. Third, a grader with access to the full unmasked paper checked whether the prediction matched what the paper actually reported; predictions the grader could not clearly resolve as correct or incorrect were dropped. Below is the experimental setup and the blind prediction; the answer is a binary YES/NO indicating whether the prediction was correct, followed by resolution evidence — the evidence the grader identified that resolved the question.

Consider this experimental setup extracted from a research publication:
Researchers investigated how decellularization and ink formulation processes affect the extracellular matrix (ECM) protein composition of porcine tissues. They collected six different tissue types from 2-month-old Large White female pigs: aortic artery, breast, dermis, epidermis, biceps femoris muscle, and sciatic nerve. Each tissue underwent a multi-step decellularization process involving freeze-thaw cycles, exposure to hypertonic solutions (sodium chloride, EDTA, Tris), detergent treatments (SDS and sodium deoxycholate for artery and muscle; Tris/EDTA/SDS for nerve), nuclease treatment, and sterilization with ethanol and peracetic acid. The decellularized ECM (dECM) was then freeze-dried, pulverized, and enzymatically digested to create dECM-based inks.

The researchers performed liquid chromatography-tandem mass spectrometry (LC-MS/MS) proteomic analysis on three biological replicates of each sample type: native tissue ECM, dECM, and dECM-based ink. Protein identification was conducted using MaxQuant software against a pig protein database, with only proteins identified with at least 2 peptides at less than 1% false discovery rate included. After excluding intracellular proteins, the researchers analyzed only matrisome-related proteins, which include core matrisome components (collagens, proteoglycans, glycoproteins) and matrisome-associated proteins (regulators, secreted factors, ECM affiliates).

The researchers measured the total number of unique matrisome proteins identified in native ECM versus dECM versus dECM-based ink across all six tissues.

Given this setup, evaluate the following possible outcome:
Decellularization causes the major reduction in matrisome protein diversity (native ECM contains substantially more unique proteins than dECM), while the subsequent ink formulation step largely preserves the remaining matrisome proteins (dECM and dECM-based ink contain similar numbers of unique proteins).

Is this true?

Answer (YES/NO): NO